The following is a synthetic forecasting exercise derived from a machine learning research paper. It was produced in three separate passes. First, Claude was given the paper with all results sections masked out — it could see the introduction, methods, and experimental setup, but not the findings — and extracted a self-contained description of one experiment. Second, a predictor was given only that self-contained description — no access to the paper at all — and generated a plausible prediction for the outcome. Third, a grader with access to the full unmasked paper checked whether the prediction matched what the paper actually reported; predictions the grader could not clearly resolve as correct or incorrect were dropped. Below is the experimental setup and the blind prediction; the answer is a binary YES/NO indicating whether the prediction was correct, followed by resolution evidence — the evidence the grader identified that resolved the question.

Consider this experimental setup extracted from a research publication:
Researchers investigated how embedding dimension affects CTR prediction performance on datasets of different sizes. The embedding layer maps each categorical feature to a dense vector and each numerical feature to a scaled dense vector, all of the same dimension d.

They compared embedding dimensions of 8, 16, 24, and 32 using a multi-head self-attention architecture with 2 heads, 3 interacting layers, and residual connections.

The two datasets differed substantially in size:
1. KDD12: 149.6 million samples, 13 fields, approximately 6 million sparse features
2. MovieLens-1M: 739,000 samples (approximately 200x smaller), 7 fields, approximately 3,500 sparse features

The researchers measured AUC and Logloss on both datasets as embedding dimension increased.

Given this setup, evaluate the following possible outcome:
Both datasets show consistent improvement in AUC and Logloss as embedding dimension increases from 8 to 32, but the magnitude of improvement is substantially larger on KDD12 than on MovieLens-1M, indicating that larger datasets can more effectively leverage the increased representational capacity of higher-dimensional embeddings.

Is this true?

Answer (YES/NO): NO